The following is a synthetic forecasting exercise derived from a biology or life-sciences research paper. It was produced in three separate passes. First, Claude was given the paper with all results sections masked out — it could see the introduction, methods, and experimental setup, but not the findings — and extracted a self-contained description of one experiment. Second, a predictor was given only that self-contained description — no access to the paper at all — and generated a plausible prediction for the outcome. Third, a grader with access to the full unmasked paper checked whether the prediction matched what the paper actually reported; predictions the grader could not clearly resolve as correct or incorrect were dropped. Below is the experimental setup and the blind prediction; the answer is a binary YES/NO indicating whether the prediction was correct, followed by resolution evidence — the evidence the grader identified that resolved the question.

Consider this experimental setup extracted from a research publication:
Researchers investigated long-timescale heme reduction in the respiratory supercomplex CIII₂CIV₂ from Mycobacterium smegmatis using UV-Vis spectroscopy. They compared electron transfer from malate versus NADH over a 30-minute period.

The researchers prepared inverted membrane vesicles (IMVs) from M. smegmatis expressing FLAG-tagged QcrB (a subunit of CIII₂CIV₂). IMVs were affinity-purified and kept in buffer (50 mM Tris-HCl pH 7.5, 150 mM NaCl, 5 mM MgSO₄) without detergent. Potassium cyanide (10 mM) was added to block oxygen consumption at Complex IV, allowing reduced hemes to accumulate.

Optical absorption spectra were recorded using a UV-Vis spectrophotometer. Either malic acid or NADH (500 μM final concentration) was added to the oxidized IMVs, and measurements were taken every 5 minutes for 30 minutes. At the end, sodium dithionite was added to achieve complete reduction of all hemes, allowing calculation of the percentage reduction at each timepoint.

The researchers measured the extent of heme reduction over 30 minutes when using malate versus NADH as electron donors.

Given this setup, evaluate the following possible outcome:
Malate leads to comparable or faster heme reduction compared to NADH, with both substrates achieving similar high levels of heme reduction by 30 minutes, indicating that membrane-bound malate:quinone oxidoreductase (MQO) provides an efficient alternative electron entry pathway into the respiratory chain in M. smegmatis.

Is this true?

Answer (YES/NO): YES